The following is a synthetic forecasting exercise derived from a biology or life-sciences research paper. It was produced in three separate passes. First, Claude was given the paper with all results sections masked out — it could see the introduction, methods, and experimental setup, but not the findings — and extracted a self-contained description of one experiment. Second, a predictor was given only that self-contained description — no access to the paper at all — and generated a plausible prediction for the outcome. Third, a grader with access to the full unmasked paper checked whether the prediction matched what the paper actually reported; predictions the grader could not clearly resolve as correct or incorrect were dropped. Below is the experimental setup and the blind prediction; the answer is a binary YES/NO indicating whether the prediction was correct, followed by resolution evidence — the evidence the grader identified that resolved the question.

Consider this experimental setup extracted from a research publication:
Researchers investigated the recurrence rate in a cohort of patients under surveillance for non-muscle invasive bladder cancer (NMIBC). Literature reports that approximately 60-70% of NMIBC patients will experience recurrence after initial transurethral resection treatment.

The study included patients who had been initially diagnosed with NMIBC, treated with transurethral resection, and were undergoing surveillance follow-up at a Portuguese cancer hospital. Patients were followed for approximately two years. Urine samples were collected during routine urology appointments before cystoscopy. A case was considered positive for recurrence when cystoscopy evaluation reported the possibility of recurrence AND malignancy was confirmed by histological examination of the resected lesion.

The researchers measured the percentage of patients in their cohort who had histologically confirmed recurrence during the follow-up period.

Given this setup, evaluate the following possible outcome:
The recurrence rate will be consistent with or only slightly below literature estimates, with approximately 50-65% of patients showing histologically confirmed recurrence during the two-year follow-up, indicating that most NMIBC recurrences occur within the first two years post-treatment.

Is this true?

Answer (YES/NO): NO